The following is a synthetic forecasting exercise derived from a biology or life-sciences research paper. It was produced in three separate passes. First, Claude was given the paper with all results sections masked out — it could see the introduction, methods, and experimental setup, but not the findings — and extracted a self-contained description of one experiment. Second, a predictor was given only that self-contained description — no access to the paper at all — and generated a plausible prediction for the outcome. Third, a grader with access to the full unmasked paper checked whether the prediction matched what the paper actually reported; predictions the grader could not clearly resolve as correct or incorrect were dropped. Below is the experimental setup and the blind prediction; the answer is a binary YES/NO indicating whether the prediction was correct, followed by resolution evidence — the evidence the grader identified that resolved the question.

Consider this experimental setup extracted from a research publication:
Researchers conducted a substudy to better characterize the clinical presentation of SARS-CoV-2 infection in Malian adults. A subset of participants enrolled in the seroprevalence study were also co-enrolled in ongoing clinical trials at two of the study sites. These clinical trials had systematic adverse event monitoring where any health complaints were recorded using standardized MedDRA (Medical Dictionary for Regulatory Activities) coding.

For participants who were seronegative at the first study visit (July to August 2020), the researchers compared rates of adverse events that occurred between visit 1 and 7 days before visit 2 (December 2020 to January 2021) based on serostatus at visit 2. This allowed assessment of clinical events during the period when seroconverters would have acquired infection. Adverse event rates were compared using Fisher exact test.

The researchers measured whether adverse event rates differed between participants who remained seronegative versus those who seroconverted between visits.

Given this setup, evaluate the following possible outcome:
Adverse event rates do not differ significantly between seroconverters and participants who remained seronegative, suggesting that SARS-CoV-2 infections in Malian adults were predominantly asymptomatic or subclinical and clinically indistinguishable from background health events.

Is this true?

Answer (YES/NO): NO